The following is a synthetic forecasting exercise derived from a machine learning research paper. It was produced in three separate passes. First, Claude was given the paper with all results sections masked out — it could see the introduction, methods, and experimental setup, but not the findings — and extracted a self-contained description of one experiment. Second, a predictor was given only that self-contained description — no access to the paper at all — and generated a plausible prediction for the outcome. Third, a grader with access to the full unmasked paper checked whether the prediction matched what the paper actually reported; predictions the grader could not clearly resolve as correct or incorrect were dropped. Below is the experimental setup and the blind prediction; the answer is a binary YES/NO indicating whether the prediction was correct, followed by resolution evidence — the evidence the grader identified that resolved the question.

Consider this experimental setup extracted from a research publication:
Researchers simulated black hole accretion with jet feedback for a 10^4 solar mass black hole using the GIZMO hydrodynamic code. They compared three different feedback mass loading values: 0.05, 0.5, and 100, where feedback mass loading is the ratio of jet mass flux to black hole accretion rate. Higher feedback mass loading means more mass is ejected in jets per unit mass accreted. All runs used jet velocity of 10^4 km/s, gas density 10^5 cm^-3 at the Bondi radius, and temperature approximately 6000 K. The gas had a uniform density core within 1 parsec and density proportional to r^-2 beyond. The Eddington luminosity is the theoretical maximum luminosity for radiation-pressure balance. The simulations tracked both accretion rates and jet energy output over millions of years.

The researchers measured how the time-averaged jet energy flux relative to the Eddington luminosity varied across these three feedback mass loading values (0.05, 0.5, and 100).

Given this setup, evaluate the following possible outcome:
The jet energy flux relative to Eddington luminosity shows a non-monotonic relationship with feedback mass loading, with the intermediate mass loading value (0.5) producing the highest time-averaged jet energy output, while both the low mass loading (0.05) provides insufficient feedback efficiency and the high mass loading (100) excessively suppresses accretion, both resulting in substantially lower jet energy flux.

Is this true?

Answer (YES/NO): YES